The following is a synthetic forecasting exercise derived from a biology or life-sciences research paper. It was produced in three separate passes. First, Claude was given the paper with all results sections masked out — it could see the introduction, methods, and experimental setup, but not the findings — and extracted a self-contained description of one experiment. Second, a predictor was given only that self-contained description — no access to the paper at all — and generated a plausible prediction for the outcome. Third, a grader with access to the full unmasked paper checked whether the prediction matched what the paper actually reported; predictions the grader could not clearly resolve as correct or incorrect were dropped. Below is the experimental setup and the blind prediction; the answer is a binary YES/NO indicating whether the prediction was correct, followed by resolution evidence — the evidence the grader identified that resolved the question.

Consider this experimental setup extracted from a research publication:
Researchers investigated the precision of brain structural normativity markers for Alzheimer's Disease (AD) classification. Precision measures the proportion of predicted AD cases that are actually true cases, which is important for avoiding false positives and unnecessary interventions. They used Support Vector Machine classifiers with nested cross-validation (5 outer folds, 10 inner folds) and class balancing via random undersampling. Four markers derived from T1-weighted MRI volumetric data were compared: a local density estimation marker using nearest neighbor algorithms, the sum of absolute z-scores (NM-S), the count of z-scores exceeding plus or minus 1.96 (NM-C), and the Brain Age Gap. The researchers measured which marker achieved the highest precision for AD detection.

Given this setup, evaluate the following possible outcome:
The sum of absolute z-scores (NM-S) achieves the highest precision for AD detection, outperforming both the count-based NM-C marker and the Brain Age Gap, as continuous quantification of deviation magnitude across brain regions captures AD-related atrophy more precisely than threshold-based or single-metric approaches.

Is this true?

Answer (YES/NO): NO